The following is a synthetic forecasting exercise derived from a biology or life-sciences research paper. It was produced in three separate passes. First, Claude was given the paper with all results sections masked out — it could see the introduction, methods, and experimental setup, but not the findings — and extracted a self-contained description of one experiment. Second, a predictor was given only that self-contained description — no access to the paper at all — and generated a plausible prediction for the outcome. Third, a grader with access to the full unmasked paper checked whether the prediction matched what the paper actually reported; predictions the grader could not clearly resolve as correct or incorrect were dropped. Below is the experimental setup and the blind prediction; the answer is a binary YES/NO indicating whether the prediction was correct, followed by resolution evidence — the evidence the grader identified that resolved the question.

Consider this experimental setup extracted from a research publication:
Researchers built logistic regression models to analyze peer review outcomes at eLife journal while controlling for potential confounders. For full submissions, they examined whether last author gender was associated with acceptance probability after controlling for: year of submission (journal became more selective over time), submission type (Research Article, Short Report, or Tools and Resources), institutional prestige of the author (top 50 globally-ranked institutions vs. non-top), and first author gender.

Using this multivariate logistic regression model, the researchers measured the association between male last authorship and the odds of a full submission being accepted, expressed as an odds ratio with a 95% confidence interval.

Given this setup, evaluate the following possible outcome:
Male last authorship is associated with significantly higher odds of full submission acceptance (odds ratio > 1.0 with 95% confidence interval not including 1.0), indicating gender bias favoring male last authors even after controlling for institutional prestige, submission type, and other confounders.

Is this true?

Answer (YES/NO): YES